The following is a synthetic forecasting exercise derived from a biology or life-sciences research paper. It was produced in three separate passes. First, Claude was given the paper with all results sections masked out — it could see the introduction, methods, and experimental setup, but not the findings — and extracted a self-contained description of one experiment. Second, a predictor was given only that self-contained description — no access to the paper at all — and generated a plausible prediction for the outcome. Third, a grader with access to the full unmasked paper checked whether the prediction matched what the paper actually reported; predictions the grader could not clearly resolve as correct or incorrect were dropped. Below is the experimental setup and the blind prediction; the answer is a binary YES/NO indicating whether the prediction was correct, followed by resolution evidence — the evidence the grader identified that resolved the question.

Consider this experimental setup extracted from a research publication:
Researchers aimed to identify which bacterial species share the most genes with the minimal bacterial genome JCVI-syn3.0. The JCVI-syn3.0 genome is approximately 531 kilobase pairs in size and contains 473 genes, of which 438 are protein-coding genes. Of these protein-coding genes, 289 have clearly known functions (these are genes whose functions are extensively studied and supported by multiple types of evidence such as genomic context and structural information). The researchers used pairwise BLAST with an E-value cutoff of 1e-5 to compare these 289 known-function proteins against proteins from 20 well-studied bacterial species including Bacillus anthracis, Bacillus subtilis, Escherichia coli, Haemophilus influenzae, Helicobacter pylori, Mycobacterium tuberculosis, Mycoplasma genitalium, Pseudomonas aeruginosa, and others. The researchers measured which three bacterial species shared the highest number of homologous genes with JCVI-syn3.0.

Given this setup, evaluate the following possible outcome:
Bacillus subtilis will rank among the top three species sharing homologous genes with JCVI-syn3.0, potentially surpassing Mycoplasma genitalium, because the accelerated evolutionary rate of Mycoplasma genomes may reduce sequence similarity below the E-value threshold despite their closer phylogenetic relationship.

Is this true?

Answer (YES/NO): YES